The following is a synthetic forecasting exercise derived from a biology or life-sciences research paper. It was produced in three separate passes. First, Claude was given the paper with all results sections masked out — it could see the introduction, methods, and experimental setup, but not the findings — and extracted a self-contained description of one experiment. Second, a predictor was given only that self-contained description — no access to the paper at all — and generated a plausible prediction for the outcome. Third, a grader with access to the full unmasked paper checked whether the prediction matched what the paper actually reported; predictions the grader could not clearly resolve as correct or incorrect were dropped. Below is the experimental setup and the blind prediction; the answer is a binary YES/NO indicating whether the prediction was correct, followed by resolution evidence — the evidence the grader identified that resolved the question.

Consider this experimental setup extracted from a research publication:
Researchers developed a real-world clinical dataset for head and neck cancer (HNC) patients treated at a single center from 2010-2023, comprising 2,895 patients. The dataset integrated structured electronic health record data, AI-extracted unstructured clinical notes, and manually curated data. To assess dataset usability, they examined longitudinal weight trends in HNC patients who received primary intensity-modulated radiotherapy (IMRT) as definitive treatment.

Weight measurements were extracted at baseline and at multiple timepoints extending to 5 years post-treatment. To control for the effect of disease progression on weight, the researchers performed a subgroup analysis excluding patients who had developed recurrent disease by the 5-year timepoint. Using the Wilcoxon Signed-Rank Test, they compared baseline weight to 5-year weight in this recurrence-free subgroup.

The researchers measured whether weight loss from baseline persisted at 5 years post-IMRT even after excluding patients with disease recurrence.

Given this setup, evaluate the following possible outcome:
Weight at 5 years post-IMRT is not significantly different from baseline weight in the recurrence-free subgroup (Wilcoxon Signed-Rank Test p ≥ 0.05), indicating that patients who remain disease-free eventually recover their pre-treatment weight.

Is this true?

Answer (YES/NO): NO